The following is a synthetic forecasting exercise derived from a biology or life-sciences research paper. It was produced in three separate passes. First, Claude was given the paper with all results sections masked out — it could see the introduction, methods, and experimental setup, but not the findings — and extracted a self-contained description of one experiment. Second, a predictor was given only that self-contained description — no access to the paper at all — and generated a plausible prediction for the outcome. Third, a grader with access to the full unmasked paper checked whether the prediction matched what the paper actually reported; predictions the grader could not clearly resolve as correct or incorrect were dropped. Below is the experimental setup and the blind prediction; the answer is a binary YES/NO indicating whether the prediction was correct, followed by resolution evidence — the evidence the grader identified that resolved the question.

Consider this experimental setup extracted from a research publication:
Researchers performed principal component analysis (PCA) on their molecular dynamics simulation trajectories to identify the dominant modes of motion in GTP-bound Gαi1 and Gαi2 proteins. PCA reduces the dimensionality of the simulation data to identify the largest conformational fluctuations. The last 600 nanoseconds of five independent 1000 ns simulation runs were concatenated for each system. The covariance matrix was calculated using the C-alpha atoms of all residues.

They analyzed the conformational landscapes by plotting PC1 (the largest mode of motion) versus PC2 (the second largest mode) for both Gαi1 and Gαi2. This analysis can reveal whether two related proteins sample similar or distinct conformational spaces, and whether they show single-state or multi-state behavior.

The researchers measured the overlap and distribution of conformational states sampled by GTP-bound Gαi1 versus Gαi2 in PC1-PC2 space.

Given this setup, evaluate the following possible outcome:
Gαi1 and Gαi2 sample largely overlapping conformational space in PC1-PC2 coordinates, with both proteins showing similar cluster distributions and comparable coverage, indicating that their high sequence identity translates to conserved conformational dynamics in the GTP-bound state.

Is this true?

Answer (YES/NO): NO